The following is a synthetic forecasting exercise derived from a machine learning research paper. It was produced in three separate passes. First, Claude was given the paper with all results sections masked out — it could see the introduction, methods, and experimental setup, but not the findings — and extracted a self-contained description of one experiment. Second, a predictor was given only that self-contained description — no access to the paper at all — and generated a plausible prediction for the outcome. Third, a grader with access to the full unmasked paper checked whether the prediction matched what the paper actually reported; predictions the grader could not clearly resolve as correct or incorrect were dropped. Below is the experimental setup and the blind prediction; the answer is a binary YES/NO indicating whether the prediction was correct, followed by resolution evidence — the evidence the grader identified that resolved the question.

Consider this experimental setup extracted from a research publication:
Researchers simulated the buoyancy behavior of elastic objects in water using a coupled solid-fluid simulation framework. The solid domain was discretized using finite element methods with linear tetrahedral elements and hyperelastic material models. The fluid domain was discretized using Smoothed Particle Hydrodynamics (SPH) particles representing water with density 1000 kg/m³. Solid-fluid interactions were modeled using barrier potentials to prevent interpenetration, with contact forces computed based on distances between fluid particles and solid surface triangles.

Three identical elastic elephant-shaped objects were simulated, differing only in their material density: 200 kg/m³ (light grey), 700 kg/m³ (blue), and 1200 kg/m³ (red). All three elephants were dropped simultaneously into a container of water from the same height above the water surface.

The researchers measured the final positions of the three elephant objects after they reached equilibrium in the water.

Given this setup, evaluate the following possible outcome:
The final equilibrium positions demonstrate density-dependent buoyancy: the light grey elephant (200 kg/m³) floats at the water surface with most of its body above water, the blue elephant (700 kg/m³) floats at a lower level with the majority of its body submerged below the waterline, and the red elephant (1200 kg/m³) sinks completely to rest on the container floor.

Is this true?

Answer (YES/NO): NO